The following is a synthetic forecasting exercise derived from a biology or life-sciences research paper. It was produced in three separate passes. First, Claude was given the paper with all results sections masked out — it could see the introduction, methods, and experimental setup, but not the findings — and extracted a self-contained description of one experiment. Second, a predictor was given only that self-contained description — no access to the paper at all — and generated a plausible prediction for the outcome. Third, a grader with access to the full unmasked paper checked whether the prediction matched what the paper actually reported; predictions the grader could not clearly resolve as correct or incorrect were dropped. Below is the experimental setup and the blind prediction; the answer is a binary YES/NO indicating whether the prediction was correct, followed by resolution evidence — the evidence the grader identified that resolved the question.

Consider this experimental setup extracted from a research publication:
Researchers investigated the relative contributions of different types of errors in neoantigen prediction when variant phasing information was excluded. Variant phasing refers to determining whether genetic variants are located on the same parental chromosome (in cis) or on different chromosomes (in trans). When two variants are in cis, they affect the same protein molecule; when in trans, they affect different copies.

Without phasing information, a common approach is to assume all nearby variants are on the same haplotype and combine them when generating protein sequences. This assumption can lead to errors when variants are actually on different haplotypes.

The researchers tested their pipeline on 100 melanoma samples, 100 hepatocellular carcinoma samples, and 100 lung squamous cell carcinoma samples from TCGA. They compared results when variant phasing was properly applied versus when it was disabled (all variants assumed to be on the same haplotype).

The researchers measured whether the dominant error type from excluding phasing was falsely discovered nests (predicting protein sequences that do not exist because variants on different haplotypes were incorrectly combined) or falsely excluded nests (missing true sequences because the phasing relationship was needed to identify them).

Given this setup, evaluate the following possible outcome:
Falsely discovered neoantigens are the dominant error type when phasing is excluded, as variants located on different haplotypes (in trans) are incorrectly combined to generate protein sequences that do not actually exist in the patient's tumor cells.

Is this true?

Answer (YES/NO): NO